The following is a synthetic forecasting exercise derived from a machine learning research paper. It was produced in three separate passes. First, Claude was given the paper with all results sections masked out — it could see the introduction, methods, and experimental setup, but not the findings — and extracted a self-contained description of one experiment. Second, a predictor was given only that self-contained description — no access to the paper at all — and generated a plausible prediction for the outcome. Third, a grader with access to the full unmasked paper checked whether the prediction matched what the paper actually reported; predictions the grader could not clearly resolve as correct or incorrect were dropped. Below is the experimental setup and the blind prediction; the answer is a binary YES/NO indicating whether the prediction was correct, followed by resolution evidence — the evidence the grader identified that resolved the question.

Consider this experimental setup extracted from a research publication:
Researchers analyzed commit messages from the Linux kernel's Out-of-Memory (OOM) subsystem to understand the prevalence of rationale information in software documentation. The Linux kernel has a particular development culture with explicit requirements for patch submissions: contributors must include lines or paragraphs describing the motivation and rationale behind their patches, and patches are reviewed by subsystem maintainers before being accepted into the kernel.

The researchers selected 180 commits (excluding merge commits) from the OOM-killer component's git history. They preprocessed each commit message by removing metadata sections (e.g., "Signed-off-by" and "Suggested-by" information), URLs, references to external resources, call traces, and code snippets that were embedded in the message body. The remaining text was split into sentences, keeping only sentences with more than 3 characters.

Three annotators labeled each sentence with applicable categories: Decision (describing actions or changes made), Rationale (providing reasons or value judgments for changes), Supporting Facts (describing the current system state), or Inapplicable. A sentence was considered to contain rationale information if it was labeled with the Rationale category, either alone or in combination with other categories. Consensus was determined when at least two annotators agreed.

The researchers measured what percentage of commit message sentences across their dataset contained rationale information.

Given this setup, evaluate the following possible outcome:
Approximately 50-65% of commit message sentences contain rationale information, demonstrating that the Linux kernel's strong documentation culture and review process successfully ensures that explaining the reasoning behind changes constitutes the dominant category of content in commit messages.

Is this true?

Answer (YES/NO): NO